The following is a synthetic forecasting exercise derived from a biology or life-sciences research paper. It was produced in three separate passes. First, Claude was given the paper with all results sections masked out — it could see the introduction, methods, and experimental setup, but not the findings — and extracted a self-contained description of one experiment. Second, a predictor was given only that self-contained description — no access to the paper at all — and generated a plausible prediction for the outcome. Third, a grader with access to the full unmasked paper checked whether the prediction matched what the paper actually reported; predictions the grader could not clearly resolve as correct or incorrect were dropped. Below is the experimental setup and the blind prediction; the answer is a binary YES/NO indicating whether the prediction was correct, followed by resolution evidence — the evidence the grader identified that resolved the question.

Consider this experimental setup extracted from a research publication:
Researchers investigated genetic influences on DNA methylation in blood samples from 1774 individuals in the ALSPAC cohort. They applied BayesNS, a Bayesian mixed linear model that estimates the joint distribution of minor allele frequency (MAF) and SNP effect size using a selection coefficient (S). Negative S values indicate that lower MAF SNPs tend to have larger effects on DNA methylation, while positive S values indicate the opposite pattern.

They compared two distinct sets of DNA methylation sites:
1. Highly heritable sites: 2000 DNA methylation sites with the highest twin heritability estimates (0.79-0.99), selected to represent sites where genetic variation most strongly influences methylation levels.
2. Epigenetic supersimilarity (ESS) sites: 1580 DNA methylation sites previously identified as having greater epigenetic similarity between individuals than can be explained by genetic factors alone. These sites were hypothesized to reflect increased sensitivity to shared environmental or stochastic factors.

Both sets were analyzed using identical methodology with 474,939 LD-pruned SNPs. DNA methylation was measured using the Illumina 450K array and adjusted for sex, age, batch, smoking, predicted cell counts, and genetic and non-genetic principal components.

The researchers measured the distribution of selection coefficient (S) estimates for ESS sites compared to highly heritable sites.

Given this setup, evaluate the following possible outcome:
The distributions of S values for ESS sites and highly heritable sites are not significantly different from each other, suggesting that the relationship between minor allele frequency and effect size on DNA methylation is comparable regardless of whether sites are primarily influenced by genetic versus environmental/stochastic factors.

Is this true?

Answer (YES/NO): YES